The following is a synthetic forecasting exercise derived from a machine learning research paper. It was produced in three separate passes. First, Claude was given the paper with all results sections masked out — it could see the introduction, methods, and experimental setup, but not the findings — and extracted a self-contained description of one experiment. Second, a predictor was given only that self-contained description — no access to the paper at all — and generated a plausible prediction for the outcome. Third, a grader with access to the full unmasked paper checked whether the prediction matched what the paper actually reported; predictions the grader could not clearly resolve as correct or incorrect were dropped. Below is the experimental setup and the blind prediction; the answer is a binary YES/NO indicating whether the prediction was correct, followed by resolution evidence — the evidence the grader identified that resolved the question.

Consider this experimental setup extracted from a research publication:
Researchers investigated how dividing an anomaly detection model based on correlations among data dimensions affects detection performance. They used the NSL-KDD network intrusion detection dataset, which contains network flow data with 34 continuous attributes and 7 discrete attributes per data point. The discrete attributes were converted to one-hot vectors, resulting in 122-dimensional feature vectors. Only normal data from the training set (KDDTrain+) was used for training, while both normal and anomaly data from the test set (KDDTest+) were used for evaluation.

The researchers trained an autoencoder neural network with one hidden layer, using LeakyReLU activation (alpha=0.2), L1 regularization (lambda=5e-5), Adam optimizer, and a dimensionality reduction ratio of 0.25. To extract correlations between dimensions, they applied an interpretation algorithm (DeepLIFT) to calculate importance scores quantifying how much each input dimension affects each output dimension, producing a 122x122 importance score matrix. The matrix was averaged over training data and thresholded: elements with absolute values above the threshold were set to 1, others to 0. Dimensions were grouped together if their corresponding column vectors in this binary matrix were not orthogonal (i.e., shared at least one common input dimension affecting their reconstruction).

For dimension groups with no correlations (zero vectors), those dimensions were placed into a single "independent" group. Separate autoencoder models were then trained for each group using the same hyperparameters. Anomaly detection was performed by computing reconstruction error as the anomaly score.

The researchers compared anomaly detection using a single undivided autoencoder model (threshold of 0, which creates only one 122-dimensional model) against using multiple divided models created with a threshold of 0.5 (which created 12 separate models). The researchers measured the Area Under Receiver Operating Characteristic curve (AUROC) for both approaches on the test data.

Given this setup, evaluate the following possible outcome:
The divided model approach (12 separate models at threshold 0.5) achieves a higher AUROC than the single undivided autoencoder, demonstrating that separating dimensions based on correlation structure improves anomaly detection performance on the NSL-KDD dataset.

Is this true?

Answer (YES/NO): NO